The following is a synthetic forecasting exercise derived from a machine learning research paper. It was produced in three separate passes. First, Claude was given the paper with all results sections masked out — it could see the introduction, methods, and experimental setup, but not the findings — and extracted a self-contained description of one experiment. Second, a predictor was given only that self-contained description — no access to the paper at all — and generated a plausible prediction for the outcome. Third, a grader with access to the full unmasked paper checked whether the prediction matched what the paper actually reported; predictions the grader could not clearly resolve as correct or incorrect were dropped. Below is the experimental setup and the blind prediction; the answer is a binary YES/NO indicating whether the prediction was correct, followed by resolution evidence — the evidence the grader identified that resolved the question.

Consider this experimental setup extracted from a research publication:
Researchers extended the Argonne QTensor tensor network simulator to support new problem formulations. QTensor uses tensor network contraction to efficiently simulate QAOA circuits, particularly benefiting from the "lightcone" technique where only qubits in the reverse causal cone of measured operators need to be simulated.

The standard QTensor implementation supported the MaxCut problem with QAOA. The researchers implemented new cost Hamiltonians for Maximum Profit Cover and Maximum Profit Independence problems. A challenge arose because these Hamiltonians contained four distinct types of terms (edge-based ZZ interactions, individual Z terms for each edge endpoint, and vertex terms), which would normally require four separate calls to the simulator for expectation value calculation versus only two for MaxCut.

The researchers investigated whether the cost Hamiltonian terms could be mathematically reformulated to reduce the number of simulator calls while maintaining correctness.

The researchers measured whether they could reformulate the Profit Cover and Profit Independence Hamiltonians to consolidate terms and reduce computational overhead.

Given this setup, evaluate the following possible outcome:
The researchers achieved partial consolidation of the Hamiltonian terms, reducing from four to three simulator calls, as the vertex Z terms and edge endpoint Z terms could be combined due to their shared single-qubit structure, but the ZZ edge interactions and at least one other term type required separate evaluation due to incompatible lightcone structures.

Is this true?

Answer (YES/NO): NO